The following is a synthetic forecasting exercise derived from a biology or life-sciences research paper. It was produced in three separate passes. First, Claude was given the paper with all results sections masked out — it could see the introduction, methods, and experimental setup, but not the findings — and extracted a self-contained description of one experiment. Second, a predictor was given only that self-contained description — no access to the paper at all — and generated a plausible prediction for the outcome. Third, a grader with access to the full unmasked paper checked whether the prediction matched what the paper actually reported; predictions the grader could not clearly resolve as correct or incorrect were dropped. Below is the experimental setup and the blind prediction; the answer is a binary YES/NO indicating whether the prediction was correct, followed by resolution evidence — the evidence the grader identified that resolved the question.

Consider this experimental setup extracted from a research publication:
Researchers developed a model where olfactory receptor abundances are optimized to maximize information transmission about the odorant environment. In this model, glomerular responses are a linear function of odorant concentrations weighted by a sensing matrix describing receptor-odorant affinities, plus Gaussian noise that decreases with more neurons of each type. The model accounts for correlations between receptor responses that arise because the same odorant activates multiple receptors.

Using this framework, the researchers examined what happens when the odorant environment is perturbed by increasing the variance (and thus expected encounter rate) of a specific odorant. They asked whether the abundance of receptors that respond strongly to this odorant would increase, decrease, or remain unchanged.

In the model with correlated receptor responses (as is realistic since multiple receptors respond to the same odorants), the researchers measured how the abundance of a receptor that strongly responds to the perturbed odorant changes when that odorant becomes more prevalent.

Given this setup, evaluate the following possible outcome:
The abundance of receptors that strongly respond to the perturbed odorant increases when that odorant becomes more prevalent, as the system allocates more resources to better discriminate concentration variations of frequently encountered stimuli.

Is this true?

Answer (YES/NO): NO